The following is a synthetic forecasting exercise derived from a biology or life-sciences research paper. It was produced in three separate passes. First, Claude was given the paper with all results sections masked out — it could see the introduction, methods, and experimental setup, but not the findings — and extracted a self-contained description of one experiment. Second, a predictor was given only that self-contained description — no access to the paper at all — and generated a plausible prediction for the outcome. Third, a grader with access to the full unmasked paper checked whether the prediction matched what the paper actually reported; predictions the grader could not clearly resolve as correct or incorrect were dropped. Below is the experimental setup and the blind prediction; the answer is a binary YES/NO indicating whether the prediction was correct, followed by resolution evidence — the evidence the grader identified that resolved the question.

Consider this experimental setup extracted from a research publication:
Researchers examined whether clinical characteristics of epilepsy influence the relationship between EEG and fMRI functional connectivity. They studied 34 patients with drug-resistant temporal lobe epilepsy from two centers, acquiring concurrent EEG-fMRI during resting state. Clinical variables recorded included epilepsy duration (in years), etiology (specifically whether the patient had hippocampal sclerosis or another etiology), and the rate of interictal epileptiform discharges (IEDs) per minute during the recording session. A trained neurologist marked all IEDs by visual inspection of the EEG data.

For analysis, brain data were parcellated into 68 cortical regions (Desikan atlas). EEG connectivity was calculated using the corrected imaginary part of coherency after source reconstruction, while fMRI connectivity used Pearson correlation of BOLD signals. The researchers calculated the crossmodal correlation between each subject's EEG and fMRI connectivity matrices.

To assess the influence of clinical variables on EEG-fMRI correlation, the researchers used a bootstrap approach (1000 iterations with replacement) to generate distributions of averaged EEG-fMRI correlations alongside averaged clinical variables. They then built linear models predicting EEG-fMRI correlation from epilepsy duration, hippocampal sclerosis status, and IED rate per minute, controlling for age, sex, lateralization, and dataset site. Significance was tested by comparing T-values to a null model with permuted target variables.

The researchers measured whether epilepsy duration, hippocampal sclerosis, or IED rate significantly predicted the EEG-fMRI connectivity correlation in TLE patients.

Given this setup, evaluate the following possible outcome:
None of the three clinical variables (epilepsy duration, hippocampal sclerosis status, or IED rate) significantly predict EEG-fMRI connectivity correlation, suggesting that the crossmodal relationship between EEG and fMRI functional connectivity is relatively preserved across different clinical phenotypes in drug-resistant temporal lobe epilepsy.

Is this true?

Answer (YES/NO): YES